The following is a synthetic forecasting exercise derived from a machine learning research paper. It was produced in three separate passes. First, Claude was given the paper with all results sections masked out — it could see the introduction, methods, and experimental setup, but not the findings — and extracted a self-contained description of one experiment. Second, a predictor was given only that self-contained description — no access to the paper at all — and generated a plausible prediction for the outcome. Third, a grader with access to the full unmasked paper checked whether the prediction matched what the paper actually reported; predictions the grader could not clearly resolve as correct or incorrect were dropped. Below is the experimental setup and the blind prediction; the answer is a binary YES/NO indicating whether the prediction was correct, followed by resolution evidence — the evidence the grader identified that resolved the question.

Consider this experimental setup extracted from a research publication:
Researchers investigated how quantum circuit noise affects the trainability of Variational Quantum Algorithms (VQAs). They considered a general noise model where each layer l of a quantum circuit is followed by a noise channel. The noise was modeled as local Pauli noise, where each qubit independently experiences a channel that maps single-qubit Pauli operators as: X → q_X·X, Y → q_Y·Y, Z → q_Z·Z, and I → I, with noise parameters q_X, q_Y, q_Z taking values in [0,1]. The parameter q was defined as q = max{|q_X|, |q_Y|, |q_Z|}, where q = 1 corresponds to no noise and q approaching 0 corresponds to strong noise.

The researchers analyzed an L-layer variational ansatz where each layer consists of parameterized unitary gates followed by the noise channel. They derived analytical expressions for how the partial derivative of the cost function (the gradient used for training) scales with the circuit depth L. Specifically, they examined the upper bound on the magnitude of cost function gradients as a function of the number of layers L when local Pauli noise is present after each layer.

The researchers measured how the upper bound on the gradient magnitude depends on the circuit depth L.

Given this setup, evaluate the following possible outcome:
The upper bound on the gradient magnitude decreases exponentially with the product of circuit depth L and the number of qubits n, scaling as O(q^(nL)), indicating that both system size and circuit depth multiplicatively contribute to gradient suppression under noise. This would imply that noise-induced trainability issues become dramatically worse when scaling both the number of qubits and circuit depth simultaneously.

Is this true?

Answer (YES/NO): NO